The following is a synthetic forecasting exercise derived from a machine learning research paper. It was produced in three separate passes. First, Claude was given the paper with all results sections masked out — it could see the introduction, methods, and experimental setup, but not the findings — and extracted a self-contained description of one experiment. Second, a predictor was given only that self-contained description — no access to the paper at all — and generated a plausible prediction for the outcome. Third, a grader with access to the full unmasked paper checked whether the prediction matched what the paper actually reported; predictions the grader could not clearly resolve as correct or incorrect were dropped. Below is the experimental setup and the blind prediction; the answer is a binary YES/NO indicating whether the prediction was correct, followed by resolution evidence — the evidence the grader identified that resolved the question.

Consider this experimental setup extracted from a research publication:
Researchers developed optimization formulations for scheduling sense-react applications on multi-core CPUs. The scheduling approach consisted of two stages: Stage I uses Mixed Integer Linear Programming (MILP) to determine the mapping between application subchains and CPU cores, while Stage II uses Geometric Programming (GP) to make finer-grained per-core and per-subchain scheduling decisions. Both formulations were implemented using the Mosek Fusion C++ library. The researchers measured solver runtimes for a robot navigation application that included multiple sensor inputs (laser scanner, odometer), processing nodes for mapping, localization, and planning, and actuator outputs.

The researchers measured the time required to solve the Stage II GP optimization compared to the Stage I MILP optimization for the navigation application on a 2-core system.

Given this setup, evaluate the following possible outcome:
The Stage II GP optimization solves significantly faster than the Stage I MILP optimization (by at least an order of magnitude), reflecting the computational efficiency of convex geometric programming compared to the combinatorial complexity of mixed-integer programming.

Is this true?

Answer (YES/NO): NO